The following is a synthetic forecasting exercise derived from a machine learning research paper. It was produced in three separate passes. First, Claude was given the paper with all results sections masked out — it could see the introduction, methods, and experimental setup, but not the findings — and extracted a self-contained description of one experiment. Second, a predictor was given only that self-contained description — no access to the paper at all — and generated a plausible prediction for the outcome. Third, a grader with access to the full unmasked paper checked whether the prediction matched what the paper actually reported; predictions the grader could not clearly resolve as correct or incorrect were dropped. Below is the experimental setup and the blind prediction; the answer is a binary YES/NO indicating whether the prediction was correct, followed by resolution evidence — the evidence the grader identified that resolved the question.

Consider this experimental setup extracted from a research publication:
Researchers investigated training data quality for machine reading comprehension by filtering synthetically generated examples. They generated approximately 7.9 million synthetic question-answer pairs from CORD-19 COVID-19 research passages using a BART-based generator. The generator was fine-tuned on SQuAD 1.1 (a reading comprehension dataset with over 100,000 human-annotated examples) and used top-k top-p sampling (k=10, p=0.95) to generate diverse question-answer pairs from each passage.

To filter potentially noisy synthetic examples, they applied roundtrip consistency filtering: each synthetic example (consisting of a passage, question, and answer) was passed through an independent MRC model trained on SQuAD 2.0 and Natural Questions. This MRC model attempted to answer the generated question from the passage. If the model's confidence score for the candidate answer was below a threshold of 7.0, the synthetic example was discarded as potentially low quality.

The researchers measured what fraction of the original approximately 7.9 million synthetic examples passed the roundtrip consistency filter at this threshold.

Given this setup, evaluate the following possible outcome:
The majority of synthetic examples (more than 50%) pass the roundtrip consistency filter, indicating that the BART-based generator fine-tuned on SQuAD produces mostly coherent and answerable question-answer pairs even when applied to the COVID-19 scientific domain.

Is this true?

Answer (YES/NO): NO